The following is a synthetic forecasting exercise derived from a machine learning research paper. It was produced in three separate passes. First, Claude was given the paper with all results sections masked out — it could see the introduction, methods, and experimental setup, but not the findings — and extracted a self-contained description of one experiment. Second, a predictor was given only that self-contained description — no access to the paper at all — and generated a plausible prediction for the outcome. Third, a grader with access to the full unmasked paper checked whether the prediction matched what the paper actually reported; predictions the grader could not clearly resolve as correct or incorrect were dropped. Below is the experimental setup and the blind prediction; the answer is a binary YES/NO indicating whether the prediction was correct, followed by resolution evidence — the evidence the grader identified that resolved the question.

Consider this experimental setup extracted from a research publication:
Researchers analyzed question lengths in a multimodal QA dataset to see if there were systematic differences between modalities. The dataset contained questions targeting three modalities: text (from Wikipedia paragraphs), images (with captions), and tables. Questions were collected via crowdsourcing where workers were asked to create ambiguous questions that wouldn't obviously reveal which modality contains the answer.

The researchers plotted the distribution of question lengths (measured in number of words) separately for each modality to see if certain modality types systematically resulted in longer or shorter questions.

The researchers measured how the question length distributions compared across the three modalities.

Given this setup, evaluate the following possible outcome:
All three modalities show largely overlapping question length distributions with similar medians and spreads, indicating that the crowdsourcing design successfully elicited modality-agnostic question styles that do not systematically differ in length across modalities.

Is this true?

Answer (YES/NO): NO